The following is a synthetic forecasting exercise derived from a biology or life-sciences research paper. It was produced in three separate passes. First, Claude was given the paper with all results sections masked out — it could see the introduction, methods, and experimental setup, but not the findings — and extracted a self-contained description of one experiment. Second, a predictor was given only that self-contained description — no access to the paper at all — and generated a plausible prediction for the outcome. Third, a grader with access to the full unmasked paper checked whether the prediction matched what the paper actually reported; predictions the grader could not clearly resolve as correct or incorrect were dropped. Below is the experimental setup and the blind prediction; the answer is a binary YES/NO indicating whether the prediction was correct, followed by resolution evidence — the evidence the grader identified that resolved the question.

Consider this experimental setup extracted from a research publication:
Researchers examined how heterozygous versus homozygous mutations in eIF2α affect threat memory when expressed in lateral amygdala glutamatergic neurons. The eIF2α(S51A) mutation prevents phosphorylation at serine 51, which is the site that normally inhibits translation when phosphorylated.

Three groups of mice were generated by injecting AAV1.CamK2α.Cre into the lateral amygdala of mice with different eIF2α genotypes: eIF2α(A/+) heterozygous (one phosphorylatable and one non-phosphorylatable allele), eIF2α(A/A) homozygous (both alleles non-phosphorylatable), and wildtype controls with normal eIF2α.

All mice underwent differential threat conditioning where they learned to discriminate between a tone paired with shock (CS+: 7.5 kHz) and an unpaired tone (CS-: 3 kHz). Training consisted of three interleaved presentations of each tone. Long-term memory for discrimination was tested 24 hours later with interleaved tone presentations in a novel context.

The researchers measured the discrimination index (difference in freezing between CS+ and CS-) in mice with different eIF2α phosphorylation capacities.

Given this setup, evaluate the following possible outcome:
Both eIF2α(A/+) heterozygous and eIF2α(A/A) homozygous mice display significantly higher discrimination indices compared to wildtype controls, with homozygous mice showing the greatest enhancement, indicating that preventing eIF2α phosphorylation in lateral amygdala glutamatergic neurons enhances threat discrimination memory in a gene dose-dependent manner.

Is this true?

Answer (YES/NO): NO